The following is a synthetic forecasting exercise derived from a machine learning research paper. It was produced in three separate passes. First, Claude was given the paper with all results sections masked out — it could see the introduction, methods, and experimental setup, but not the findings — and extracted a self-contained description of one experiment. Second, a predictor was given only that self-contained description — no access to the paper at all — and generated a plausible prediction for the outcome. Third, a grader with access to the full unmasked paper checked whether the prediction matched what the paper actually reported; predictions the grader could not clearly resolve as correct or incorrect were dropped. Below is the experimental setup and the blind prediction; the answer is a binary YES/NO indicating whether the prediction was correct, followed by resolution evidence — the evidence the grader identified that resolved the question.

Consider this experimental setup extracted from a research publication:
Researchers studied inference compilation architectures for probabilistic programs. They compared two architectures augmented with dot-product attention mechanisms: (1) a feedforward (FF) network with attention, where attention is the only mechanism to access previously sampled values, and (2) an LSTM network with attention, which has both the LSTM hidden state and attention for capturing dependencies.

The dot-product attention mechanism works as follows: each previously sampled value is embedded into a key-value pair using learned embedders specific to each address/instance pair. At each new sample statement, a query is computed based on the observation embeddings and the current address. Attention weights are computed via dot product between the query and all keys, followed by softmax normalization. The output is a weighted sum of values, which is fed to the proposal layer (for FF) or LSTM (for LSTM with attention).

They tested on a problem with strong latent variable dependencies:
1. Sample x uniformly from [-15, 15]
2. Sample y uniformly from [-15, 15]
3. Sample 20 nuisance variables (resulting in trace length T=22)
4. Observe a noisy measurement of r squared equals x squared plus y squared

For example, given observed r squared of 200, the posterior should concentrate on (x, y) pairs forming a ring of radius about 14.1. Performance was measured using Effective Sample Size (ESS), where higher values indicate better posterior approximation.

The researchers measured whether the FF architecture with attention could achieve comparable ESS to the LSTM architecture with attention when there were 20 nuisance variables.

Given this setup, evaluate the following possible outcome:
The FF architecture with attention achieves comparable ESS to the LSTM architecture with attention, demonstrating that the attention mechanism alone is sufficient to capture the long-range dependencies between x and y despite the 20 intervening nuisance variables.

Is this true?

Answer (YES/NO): YES